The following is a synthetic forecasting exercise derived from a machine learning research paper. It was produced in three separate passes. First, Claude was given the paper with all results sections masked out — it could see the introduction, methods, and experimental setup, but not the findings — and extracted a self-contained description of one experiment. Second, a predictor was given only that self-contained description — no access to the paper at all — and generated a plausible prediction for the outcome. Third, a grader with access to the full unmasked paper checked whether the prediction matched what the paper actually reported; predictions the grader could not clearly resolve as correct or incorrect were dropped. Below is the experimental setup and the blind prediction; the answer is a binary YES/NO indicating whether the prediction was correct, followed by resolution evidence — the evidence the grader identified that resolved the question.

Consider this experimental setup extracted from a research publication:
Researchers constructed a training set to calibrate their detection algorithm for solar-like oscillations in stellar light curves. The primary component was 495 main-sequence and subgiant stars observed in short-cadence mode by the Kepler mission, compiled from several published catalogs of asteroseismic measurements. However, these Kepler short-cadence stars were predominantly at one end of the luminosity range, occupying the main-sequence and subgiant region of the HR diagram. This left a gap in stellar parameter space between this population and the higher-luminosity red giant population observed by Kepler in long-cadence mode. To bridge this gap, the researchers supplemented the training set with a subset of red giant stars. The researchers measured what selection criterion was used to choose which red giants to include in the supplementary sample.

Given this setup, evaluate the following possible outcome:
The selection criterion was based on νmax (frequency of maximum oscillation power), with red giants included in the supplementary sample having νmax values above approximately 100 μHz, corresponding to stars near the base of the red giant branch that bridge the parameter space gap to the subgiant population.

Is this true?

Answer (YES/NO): NO